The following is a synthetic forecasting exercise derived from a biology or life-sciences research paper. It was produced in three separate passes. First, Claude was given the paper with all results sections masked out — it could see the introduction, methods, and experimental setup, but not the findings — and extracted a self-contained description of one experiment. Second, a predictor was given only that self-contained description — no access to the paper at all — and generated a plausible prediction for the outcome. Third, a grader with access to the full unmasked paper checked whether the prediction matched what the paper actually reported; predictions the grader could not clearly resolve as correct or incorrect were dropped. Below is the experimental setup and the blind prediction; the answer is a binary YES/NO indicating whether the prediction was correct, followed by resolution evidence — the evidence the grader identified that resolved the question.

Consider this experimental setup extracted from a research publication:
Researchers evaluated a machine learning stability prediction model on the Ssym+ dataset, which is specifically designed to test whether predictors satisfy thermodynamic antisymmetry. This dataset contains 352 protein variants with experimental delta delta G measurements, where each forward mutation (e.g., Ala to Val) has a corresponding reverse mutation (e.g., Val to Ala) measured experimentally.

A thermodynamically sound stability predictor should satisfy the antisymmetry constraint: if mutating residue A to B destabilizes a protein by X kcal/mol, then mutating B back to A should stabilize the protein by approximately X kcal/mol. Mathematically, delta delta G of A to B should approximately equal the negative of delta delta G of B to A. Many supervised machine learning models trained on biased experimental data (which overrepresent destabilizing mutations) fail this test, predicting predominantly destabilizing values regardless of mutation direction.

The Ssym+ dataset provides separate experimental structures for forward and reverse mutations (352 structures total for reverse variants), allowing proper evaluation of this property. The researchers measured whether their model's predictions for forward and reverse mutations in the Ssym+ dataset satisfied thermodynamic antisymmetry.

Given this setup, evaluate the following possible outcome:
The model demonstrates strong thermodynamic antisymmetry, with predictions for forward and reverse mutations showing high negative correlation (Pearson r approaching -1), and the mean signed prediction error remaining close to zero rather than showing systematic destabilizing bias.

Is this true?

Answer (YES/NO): NO